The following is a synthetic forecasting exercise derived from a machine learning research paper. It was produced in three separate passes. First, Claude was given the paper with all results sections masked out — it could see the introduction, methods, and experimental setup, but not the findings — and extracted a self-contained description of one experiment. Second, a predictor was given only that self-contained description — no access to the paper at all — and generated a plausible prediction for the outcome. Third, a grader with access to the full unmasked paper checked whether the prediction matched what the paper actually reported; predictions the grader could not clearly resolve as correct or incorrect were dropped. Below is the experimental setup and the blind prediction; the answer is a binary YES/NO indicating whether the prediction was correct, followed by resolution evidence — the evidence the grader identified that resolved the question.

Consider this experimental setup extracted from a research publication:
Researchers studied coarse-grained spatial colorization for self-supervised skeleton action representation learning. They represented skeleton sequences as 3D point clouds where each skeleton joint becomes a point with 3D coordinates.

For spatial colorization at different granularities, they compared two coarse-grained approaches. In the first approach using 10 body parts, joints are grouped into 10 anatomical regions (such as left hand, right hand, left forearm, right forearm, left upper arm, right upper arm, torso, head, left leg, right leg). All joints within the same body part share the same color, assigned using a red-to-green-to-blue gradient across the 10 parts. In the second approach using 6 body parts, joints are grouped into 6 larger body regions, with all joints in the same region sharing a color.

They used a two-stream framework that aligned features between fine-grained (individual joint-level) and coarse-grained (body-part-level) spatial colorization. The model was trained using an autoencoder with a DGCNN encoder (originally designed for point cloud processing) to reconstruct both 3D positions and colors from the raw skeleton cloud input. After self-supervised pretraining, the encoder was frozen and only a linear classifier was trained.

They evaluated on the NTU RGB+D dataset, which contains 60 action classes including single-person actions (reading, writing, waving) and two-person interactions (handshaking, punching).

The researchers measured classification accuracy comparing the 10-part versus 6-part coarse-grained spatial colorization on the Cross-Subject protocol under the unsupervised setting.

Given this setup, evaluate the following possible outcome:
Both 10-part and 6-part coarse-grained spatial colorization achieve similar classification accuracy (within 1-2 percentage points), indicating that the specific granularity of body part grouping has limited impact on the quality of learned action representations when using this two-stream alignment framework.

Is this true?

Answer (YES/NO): YES